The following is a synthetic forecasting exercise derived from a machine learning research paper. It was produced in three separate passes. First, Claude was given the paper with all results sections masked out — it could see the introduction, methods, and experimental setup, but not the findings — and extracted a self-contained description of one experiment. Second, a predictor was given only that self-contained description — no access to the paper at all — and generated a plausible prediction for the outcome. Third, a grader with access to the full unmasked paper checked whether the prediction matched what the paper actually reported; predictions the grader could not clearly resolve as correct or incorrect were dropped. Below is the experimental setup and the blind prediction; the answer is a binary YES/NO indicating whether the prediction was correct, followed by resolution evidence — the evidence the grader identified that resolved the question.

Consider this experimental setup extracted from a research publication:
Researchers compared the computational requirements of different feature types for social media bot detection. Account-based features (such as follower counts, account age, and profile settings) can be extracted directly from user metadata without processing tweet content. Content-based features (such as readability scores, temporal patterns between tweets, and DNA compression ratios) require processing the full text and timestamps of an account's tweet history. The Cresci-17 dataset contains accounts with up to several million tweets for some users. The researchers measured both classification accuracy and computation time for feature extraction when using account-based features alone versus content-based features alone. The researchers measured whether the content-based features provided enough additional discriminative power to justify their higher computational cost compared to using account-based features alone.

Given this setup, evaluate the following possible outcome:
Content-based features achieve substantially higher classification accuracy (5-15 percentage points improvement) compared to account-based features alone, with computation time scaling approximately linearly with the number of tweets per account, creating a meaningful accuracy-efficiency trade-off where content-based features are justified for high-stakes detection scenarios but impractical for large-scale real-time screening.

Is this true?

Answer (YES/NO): NO